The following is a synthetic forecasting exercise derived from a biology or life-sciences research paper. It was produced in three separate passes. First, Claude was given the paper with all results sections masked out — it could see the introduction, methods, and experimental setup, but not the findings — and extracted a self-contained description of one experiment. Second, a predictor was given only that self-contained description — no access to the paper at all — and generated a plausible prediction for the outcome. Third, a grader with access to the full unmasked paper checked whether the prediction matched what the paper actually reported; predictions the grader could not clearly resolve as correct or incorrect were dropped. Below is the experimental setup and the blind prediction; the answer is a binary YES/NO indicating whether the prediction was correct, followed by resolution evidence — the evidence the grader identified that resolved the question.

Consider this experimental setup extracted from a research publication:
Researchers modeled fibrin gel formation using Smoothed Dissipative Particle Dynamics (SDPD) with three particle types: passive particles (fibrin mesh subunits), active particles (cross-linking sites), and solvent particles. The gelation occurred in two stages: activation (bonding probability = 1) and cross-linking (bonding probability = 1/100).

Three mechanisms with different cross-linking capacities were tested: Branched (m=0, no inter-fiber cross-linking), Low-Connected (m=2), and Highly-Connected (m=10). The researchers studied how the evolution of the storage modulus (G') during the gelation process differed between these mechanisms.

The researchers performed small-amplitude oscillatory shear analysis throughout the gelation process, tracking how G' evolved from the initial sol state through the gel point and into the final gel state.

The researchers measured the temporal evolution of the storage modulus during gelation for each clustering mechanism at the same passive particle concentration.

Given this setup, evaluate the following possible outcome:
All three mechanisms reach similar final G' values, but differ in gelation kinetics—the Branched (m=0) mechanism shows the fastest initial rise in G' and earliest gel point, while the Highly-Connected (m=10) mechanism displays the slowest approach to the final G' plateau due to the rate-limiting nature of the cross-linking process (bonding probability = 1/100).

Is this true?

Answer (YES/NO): NO